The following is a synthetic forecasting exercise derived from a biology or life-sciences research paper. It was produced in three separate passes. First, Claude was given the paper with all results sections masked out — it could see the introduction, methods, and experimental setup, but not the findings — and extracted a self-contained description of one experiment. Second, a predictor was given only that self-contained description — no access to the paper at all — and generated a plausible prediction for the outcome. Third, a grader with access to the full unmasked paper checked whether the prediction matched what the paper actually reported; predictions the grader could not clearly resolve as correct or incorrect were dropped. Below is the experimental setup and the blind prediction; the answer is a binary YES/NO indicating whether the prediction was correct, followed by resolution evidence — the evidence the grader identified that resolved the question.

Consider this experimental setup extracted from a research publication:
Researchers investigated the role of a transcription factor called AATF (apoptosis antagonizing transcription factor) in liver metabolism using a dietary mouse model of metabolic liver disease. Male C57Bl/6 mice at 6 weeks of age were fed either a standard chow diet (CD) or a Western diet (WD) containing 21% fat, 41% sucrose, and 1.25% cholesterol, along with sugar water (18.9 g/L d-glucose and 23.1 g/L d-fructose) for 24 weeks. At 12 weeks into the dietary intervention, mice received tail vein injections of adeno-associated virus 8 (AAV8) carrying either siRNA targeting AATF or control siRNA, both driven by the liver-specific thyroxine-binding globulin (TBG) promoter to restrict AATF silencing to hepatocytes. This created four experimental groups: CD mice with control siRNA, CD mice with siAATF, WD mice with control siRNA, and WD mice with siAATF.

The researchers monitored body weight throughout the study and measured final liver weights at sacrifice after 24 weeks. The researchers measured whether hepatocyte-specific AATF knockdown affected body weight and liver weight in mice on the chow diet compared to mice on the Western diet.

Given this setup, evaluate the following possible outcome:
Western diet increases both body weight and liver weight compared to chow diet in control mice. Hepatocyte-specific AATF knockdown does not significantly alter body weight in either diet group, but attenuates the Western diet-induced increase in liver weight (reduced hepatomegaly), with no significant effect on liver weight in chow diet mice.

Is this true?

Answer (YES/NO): NO